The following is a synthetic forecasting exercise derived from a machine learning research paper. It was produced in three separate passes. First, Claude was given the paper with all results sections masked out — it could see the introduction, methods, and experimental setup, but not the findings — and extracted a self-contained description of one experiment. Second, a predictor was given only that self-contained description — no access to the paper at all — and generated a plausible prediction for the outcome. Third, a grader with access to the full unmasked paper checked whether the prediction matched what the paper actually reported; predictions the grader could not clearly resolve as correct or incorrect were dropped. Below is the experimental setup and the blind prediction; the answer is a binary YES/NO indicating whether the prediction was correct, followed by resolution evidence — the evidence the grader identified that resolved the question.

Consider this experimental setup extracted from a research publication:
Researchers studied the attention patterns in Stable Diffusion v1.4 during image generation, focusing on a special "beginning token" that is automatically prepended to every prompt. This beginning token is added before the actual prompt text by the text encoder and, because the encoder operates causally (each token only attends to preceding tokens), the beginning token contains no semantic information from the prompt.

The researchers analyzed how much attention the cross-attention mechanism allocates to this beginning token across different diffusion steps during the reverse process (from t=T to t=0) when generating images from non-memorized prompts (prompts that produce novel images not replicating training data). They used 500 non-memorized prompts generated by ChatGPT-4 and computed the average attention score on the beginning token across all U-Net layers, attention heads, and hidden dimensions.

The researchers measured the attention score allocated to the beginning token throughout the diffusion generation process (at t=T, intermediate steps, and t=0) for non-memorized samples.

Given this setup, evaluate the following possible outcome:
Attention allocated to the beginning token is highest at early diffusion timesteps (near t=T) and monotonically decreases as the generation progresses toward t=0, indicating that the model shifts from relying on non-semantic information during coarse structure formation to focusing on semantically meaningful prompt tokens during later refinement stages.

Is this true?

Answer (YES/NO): NO